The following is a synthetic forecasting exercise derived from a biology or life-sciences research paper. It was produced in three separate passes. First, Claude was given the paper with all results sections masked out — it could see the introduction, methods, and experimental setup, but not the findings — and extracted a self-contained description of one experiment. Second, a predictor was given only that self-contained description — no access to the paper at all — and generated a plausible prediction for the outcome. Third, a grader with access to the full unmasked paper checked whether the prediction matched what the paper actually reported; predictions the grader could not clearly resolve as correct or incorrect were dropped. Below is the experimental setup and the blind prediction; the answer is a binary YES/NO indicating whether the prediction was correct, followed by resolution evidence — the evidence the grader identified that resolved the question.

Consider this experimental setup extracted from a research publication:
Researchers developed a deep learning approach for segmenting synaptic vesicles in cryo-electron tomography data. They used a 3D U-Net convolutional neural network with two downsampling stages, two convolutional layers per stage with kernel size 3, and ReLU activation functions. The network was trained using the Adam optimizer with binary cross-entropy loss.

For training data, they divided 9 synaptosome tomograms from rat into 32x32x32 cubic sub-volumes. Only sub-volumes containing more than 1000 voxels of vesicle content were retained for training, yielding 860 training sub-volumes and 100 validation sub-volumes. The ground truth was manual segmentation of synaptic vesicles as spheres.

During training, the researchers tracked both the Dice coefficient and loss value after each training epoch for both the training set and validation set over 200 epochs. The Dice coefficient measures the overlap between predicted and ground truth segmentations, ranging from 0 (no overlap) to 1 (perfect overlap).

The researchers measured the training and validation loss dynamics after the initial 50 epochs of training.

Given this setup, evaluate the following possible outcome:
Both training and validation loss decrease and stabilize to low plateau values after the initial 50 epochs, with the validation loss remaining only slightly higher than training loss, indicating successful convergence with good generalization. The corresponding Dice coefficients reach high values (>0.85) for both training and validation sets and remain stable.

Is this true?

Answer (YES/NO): NO